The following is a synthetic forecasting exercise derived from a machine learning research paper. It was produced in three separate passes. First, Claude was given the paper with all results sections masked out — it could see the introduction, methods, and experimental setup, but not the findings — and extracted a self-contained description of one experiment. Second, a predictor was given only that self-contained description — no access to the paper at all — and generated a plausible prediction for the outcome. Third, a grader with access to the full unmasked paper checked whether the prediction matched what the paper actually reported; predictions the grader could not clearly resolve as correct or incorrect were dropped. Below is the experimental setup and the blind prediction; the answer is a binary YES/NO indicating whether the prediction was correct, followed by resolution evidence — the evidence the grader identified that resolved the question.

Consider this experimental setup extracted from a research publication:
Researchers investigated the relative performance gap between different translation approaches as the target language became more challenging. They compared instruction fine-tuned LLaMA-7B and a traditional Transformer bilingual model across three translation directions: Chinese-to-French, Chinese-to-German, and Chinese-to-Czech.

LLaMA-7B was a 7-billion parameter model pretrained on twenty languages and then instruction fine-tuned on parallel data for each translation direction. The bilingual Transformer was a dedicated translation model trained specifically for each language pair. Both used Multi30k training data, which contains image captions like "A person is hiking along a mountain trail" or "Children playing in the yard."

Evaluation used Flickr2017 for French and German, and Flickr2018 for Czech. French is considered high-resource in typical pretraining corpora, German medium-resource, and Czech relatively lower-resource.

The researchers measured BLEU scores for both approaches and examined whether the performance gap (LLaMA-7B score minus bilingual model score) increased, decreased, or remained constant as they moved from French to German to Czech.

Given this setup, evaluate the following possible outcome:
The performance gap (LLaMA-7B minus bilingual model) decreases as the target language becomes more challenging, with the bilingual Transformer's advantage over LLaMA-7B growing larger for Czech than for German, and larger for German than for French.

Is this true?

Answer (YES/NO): NO